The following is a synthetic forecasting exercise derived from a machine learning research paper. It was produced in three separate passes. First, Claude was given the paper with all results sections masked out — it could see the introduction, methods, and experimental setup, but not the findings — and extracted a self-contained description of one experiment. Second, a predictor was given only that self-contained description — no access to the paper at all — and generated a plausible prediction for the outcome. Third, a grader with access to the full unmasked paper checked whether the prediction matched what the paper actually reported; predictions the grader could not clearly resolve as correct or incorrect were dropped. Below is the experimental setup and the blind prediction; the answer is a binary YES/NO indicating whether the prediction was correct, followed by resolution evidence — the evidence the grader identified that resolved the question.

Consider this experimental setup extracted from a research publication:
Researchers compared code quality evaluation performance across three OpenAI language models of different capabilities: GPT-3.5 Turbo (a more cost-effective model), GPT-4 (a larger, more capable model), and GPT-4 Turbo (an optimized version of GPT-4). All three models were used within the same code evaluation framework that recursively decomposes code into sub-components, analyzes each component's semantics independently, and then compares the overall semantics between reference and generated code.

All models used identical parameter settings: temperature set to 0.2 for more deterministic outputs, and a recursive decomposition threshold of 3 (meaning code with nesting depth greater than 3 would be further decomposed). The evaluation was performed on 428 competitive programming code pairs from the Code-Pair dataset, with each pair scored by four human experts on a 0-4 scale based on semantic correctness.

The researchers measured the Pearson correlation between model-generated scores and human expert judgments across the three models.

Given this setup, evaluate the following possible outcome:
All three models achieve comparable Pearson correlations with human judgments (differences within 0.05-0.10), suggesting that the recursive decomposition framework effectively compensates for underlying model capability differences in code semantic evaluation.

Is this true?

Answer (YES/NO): NO